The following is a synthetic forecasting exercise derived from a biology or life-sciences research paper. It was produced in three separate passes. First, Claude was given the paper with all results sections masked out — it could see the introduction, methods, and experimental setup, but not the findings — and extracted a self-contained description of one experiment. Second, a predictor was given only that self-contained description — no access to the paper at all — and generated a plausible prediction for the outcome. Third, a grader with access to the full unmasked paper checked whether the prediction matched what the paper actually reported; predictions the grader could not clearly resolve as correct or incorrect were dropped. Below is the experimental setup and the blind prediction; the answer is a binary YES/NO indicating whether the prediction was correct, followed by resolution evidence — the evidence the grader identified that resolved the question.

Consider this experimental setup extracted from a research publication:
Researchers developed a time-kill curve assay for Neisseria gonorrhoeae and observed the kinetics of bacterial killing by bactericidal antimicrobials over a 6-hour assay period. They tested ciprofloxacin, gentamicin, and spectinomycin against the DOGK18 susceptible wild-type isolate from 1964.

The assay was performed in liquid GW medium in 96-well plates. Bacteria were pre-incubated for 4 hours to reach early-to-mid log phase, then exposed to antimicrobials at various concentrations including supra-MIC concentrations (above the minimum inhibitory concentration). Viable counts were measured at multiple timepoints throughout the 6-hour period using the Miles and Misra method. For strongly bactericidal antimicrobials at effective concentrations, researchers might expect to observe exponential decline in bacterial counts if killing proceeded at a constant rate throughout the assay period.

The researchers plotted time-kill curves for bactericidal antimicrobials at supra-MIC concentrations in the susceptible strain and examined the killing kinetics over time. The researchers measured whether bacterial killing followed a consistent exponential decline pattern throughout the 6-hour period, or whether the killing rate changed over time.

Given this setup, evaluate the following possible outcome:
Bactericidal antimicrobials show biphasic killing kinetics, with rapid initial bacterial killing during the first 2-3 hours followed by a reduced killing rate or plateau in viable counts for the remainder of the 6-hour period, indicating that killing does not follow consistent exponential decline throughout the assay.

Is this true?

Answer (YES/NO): YES